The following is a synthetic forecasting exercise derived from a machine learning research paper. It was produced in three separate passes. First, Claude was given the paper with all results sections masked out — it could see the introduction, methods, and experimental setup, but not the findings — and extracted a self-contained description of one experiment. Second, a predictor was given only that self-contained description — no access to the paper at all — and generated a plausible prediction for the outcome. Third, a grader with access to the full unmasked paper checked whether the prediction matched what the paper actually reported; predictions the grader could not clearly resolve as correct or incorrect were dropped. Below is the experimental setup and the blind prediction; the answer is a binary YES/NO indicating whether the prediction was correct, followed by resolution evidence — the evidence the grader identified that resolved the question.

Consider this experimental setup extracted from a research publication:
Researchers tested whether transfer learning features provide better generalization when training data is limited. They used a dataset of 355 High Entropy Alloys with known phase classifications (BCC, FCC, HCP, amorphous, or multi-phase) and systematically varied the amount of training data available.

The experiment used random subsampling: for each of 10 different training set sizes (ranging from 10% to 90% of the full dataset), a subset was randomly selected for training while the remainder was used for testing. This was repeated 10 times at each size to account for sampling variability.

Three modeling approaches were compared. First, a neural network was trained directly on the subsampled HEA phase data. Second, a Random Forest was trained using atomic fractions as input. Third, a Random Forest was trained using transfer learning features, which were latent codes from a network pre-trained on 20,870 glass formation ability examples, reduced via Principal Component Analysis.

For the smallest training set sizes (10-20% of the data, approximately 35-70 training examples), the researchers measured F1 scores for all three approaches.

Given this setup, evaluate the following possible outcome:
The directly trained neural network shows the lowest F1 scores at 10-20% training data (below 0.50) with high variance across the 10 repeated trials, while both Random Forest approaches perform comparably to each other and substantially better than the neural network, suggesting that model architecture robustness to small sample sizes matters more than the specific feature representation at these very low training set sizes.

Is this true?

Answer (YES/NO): NO